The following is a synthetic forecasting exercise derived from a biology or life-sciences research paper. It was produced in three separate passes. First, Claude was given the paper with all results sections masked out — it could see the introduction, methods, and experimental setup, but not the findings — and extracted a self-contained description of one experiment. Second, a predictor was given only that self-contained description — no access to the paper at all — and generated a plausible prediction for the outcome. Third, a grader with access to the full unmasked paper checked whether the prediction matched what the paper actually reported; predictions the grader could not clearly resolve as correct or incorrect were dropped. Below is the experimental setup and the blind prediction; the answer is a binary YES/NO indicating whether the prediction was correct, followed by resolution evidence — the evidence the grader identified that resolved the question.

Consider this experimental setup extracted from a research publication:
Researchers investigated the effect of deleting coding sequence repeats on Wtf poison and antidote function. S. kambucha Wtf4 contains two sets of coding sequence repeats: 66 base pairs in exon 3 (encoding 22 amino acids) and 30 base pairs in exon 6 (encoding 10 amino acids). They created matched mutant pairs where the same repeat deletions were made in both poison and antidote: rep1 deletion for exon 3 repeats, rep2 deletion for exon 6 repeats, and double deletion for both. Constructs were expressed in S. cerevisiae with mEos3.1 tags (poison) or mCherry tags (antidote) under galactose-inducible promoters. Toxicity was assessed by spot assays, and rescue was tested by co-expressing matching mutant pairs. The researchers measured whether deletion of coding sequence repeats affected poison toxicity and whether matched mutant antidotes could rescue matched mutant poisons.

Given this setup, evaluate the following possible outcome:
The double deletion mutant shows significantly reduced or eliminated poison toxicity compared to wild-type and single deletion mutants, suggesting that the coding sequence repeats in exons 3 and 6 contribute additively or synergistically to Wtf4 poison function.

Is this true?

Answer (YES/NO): NO